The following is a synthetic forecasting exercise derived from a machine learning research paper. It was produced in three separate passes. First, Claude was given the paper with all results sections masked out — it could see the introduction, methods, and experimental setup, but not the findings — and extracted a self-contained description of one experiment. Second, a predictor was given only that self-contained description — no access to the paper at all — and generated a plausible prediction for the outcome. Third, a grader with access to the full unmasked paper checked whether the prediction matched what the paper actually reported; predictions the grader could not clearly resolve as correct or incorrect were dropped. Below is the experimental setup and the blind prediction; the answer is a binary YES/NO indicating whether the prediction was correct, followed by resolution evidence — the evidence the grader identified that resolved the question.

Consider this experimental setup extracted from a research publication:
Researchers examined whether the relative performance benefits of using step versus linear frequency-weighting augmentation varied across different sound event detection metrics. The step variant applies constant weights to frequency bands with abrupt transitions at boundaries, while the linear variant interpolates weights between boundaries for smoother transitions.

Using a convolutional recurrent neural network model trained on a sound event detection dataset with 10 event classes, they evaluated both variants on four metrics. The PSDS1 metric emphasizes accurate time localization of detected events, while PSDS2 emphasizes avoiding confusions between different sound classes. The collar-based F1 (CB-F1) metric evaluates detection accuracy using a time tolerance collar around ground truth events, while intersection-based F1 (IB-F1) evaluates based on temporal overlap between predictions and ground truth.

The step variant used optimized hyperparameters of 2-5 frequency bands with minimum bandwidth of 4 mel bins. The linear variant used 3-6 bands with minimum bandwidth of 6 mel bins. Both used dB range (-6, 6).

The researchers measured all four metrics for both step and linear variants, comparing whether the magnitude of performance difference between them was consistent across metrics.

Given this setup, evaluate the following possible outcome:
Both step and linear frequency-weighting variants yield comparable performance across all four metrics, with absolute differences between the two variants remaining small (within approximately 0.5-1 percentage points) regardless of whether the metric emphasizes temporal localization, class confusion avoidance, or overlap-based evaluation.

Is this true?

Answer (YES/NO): NO